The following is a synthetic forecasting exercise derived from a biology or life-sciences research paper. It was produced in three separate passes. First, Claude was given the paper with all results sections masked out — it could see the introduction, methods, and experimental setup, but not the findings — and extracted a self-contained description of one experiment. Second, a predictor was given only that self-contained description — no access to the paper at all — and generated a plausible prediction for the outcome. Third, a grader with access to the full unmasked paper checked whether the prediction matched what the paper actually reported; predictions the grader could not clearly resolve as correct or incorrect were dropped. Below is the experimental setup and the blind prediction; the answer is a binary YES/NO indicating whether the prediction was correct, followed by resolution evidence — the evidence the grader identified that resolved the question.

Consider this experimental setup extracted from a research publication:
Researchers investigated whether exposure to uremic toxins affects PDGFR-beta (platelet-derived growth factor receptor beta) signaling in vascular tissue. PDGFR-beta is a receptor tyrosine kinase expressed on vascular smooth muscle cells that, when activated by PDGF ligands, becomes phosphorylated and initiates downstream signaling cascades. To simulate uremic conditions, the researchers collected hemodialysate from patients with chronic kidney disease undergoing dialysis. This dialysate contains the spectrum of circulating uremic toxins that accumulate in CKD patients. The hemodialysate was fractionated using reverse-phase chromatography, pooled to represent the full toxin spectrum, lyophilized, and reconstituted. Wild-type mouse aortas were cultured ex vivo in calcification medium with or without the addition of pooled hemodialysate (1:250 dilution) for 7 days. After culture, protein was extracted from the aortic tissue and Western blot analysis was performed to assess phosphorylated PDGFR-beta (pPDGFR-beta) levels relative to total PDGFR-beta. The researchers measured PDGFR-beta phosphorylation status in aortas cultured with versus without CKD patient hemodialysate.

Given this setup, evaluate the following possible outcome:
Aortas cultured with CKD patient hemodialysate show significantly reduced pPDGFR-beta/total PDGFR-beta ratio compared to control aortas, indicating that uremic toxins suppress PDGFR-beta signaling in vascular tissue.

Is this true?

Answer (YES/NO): NO